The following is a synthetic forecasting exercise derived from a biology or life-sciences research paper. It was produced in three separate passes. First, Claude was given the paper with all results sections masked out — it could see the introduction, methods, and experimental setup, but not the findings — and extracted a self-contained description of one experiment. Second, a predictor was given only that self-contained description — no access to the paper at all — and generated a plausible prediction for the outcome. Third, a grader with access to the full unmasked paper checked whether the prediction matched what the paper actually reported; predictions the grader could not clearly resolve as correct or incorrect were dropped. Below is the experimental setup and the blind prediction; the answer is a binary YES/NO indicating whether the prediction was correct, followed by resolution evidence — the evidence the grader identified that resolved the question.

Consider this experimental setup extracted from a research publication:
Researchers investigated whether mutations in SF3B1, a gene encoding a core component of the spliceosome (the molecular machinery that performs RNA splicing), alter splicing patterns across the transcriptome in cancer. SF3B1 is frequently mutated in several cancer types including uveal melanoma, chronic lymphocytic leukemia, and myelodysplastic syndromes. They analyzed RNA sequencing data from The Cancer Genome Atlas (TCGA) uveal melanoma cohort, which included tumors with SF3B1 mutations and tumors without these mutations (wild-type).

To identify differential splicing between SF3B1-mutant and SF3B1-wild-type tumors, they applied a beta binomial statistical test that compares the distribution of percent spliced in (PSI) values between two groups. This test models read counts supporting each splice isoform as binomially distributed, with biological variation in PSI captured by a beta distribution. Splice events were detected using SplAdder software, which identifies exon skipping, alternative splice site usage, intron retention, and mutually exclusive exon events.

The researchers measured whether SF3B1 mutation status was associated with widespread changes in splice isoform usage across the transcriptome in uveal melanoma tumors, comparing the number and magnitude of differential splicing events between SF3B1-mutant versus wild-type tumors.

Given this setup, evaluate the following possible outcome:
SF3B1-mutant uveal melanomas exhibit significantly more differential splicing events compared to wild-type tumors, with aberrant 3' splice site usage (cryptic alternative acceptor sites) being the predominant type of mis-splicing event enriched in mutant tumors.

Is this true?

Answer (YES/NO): NO